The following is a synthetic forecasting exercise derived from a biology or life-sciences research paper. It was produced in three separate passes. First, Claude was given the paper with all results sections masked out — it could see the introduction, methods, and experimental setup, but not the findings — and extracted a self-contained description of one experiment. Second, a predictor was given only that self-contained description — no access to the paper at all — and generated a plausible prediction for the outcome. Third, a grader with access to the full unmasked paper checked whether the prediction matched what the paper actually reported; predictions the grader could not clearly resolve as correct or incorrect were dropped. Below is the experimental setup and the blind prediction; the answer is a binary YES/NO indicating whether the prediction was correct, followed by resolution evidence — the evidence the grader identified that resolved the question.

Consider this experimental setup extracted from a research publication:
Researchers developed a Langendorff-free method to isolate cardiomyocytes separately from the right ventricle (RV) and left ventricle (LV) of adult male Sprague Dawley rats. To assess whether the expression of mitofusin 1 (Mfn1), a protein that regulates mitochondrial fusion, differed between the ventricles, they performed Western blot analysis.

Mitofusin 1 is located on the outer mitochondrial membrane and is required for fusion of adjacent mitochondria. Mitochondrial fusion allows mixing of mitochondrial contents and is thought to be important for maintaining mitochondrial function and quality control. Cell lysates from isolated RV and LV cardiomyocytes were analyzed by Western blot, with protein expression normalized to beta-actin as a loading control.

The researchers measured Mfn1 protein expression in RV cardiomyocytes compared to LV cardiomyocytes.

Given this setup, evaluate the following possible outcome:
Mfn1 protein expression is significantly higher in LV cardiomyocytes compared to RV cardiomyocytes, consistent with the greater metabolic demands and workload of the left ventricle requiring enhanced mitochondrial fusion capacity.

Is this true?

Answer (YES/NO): NO